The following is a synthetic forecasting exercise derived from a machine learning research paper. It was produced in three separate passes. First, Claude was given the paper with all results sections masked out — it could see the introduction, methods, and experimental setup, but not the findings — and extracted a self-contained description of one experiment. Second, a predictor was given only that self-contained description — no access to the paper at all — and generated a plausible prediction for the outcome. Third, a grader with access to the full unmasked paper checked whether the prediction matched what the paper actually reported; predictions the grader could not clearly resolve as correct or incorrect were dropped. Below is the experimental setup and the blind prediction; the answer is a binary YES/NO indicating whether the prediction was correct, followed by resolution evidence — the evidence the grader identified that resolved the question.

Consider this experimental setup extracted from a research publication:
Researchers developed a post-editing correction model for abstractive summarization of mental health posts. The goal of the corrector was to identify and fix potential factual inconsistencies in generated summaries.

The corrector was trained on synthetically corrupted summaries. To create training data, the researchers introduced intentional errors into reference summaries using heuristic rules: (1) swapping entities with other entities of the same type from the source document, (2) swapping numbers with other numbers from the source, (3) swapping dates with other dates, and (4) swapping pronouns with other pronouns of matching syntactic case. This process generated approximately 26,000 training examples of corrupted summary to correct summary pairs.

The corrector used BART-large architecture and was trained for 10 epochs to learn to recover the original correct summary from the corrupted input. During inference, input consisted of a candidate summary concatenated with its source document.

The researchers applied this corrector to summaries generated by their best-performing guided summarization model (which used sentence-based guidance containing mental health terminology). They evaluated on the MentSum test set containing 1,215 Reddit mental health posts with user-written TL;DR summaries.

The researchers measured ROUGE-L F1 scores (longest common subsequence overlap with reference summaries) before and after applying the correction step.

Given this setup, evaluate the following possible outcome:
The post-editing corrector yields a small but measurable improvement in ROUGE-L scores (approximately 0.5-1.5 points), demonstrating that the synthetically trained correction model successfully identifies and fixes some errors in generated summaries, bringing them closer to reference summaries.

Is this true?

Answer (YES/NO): NO